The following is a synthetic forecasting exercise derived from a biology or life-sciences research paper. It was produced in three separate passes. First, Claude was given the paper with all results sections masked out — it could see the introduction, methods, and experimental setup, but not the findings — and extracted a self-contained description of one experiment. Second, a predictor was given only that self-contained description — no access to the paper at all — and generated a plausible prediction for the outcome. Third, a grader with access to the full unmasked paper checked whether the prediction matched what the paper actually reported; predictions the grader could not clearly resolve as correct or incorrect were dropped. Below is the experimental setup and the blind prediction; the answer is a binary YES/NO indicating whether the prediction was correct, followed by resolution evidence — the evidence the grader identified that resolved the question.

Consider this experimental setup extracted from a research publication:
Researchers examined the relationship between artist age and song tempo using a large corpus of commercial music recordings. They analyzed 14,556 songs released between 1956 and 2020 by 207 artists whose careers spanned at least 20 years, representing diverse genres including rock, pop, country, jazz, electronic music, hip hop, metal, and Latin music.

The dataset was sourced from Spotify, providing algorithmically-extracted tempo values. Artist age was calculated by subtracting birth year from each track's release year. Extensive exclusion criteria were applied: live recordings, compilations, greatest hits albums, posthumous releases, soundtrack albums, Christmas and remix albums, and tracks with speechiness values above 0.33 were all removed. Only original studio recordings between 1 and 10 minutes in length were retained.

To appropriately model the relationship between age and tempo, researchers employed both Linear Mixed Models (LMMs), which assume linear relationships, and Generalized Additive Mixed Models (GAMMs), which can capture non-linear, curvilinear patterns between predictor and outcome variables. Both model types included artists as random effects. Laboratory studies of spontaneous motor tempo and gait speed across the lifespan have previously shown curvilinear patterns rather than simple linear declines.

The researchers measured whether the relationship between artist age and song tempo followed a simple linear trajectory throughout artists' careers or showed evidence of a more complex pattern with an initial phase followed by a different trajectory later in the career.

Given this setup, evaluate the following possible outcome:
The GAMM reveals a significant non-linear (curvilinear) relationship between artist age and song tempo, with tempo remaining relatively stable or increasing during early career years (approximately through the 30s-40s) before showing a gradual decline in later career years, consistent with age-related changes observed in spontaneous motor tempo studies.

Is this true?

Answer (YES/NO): NO